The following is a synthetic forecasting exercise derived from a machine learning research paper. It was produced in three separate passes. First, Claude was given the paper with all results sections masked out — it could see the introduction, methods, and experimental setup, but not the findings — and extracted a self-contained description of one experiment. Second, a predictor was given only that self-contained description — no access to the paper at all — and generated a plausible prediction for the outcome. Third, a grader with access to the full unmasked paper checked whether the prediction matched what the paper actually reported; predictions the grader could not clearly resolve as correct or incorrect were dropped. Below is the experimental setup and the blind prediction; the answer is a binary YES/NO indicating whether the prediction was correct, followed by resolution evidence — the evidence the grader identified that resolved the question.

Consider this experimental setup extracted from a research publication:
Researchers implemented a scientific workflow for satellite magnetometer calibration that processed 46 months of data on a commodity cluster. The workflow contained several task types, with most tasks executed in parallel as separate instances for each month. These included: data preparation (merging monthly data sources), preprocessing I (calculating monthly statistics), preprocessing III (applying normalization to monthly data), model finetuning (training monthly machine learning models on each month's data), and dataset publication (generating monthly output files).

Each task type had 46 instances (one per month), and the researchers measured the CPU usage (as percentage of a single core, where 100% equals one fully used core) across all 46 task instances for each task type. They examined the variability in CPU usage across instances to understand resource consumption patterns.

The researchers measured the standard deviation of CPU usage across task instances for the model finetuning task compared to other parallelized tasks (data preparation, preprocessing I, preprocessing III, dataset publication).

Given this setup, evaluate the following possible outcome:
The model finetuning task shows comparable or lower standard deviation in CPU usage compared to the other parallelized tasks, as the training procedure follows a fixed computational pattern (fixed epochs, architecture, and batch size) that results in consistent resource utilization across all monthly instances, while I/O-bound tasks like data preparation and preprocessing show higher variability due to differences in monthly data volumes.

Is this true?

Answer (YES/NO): NO